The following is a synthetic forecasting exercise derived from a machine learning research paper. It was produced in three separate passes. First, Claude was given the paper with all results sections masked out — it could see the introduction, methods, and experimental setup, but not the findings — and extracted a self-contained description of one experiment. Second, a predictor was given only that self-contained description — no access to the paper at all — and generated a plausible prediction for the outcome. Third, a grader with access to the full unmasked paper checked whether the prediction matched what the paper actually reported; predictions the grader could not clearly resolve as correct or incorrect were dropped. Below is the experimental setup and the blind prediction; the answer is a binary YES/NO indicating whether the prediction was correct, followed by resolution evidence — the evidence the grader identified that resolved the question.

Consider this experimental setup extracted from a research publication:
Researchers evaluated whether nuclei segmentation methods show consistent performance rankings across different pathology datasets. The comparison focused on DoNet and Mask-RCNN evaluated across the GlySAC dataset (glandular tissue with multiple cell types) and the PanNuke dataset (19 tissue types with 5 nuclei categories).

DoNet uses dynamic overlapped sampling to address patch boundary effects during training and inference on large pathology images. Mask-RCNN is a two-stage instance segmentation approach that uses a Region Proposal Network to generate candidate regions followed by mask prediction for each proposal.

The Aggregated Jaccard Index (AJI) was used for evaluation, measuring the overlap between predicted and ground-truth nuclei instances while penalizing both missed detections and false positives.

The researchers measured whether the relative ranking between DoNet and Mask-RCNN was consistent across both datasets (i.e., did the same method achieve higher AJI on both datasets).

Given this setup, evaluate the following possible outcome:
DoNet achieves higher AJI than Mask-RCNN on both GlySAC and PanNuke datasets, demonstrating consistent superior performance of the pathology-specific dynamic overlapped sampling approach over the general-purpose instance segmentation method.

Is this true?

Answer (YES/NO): YES